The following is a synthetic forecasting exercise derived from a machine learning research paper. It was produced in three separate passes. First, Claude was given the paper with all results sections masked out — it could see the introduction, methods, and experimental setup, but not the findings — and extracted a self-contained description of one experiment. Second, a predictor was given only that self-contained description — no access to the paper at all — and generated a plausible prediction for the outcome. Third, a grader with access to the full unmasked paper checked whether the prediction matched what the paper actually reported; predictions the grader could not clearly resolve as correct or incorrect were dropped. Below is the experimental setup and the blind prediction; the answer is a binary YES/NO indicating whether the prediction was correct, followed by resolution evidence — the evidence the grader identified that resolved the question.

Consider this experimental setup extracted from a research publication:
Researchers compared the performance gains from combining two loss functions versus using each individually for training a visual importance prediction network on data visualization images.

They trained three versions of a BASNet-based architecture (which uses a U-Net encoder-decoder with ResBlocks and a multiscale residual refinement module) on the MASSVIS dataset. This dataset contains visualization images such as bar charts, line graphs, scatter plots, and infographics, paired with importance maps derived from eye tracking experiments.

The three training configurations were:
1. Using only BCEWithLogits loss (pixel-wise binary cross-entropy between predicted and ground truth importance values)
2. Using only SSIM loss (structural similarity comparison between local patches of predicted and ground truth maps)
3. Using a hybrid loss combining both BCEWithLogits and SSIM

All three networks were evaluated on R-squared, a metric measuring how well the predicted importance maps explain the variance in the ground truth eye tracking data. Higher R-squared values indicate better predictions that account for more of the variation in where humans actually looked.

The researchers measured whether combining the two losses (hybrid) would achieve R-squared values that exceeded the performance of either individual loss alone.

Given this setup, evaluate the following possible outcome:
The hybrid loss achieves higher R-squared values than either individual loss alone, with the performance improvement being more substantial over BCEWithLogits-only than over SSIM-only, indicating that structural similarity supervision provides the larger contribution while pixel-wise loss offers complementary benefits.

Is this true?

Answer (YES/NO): NO